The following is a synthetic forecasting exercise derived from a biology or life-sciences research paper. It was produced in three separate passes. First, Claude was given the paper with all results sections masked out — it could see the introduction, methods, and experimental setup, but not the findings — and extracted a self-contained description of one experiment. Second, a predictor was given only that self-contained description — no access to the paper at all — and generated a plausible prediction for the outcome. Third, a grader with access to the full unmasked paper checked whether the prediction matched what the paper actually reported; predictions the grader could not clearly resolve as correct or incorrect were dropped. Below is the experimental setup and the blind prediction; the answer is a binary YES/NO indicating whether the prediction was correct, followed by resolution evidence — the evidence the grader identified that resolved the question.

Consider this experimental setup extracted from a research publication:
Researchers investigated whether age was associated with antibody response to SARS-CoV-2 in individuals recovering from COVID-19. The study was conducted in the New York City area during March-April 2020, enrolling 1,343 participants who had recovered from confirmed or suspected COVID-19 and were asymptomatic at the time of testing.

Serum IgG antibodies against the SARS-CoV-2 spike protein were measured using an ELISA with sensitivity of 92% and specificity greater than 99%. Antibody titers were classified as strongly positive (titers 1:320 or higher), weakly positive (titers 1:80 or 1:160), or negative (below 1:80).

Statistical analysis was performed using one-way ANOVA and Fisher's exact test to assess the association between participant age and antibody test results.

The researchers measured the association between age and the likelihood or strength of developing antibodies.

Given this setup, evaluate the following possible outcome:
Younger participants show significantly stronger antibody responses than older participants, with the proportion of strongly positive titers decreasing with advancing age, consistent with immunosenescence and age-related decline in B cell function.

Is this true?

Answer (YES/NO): NO